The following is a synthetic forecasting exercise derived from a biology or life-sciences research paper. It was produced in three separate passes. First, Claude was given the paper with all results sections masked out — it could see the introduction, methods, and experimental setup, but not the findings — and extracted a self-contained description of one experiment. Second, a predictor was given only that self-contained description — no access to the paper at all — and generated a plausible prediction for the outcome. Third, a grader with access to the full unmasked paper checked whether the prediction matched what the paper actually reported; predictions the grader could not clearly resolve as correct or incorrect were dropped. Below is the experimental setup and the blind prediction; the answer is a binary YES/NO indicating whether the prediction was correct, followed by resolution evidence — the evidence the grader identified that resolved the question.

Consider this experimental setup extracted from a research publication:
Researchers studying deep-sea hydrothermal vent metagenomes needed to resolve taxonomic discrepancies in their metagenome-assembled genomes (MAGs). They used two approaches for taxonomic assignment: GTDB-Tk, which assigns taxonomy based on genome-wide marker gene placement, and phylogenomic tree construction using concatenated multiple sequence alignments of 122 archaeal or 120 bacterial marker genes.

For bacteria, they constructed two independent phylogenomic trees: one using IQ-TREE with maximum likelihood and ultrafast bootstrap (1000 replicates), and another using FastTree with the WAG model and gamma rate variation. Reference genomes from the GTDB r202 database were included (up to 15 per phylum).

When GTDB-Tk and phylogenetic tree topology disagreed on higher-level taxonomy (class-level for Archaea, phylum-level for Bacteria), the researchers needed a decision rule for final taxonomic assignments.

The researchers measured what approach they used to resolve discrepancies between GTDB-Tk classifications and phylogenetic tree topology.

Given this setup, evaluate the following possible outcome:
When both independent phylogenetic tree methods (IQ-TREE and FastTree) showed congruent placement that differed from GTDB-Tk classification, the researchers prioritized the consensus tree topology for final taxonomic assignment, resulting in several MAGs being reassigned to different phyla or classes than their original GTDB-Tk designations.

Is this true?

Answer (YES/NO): YES